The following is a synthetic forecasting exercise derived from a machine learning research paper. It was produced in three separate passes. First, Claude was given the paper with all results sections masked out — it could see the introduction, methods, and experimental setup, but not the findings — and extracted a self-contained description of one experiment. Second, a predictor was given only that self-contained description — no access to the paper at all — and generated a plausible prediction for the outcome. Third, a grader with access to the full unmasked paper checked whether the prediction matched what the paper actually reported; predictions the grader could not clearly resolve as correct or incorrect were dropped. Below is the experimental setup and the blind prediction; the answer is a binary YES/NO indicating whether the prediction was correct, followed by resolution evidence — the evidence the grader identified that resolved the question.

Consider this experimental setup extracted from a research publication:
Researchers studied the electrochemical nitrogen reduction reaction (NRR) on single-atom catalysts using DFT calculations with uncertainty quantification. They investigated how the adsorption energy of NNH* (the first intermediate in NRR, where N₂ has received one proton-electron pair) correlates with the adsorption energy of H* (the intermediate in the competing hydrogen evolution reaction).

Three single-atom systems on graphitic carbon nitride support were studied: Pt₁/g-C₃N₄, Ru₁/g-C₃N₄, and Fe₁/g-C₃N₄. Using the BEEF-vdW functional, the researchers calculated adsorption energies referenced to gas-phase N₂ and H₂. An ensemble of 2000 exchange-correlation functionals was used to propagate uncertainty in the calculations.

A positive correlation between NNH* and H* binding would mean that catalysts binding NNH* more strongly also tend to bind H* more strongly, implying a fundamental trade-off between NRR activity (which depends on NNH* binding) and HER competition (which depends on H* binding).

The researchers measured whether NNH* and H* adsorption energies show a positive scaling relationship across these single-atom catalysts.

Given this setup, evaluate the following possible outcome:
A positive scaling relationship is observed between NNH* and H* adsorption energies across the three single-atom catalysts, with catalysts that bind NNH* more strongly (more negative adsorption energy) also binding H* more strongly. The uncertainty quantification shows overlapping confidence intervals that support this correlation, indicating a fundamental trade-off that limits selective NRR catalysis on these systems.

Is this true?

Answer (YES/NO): YES